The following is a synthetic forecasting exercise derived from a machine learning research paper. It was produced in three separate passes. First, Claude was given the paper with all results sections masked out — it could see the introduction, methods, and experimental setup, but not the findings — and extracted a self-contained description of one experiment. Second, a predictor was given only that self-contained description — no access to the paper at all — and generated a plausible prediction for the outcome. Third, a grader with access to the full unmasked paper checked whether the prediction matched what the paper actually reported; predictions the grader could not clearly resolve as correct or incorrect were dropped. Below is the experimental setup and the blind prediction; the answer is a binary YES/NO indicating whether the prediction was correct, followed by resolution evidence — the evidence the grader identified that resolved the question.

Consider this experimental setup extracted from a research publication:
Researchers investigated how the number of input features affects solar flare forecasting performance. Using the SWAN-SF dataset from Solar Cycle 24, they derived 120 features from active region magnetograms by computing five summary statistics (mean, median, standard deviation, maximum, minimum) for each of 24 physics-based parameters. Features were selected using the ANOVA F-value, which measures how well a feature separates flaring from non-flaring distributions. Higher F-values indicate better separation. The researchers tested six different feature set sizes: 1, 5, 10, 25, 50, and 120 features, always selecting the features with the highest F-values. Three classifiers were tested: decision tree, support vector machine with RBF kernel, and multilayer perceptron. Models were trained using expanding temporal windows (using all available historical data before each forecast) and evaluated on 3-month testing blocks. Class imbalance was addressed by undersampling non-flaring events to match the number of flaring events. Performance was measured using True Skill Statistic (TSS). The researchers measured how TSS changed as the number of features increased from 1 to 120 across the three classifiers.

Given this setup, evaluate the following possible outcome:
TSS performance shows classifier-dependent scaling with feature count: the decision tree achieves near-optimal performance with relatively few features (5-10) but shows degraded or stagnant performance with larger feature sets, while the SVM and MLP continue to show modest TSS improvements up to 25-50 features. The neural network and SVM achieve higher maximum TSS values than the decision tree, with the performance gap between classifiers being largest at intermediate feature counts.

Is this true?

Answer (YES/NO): NO